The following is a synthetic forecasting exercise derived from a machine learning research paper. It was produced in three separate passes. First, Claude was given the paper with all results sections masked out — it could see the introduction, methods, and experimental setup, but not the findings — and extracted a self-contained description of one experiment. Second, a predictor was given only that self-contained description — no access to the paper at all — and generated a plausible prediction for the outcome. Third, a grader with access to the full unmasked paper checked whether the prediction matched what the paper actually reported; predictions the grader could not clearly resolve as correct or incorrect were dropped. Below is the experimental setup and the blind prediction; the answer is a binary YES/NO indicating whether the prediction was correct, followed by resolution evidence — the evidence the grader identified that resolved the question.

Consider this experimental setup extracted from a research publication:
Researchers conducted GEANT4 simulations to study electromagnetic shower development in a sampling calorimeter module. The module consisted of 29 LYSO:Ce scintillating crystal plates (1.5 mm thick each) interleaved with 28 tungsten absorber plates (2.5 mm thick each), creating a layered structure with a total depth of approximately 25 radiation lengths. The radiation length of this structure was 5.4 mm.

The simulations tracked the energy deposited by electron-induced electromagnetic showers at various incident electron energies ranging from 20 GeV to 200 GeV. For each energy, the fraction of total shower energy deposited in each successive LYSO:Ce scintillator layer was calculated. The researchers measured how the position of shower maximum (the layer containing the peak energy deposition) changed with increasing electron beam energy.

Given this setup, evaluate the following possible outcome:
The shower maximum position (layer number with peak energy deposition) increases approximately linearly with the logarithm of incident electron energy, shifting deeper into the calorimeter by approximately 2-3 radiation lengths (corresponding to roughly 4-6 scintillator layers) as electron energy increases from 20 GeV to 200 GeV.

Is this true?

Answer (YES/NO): NO